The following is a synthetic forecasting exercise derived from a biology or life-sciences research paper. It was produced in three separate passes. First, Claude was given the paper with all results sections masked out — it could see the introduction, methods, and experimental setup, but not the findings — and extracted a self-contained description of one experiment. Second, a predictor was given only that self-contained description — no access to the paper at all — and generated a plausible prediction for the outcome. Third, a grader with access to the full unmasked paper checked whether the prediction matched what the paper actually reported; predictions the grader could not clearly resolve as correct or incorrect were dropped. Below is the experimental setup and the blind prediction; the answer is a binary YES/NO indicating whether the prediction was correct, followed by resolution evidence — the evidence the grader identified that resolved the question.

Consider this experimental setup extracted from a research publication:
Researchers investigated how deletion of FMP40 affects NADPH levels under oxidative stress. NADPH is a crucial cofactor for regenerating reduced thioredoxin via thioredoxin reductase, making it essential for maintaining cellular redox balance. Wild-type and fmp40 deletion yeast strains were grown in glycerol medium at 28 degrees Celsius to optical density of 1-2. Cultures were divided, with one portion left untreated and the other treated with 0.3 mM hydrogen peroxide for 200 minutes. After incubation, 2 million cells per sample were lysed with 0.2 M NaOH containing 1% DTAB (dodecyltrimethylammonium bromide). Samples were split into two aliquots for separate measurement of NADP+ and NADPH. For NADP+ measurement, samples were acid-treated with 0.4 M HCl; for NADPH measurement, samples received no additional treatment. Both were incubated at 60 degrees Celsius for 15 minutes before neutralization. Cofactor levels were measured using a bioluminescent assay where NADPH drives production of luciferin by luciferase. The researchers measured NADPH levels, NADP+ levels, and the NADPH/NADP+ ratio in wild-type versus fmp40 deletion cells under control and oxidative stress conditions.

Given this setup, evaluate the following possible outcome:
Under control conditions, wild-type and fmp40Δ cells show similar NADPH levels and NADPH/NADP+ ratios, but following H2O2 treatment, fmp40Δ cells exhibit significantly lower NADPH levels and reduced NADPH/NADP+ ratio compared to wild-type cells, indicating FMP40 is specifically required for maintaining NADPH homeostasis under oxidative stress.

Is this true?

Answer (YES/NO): NO